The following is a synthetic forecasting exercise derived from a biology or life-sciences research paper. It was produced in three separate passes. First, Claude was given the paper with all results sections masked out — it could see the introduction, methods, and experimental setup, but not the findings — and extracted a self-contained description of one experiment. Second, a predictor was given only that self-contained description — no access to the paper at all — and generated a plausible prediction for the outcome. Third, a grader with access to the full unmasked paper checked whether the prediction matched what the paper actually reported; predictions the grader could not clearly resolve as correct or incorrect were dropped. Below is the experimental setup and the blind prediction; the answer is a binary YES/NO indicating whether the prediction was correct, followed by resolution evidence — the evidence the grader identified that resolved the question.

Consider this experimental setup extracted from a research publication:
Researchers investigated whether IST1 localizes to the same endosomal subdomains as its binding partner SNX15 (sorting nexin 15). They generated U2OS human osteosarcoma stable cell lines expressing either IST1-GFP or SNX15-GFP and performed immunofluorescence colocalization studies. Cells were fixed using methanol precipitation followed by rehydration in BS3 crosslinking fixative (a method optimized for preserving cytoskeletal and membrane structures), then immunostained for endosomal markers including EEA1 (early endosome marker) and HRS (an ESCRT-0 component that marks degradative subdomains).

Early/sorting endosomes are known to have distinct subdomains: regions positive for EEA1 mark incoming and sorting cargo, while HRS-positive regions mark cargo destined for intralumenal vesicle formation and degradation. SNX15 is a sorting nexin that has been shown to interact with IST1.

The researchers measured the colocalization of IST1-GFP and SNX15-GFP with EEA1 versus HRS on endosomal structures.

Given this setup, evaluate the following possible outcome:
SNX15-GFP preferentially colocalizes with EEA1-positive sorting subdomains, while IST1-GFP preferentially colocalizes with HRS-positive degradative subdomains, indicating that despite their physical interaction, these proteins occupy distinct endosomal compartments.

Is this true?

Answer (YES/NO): NO